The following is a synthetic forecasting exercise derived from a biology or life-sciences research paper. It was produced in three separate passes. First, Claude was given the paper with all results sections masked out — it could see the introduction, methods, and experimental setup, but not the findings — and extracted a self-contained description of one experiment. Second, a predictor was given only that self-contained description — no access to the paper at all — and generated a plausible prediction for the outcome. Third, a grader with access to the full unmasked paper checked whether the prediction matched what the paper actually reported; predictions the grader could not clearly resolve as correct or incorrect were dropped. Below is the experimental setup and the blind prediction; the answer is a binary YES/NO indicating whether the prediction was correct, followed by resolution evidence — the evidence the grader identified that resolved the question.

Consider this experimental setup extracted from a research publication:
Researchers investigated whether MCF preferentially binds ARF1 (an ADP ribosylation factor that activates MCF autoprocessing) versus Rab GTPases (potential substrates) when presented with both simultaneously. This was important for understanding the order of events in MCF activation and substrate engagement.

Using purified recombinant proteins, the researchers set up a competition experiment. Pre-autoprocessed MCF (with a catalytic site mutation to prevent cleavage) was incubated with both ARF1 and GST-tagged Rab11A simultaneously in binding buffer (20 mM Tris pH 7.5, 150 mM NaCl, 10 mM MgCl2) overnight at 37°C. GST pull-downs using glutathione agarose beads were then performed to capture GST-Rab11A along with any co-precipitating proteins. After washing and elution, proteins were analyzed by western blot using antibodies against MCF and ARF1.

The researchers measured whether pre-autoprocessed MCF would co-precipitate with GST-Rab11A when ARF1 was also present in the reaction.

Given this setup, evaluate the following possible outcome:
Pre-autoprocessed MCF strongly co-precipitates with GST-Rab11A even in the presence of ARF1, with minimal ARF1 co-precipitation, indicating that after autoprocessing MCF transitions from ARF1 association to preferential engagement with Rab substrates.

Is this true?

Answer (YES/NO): YES